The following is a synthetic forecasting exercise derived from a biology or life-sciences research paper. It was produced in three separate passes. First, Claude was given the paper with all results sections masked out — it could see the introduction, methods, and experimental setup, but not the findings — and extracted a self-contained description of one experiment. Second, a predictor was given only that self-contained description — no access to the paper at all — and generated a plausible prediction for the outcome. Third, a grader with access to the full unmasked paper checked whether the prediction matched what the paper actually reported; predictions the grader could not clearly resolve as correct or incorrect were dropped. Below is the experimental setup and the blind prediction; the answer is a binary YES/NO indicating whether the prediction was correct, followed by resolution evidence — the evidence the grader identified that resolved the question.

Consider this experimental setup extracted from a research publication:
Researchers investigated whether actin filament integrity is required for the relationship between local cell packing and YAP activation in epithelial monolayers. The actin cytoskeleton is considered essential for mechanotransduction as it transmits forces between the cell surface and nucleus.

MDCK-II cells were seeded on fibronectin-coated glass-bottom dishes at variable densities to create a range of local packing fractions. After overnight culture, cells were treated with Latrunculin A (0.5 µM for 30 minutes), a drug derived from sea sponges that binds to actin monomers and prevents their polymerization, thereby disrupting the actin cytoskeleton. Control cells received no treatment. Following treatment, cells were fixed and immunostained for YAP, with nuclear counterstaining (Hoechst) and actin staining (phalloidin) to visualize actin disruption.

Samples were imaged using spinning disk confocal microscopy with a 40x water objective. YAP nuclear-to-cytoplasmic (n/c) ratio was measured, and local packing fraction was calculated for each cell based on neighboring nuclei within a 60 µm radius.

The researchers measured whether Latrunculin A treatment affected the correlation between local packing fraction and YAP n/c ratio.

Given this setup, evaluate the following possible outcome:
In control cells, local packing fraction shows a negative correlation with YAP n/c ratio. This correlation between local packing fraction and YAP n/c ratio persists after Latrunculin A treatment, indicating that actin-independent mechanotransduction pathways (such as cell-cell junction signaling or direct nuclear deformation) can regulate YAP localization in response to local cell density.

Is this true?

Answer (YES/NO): NO